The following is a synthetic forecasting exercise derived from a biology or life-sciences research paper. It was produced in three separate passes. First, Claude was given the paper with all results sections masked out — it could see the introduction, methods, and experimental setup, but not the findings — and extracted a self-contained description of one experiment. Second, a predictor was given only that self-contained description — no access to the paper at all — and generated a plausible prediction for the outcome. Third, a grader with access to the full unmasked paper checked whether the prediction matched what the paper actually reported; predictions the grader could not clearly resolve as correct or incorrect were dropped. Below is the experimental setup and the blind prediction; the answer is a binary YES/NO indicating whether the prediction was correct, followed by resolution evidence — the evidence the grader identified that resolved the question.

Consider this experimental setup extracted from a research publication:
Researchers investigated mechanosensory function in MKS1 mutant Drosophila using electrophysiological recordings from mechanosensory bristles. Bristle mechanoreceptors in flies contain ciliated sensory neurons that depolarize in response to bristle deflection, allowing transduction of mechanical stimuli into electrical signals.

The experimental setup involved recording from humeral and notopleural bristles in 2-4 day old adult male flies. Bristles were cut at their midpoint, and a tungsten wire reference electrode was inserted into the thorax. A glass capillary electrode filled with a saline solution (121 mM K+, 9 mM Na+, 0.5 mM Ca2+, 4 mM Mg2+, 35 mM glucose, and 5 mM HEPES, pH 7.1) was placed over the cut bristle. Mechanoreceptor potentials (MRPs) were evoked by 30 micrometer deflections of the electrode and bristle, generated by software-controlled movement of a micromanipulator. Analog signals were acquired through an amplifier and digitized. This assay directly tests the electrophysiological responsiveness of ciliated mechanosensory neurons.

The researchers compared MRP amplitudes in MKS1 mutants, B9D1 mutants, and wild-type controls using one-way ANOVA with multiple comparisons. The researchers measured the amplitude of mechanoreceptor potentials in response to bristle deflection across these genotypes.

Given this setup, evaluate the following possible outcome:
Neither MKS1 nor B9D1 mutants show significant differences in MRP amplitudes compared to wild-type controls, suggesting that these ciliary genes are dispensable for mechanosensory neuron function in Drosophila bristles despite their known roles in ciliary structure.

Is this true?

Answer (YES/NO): NO